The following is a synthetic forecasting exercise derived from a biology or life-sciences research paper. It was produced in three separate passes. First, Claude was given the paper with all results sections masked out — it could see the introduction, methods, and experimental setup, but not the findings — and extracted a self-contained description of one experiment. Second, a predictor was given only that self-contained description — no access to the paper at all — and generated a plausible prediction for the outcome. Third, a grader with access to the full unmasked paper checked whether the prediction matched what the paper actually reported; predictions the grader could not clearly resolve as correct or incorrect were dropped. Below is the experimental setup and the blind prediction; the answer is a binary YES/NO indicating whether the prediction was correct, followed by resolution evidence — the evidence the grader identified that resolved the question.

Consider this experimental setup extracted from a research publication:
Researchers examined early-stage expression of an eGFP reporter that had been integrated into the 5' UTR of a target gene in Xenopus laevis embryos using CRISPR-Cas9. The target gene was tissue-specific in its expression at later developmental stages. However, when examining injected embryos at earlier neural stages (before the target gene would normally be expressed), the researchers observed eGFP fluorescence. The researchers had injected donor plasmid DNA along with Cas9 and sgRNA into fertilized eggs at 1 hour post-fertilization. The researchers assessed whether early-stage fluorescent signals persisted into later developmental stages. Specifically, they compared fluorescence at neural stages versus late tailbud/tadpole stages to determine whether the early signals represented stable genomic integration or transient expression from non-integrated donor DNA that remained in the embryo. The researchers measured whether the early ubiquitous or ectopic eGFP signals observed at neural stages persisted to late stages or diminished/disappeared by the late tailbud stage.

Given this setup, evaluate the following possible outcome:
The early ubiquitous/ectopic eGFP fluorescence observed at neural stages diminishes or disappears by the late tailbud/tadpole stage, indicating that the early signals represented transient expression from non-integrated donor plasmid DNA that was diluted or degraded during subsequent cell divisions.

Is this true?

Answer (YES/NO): YES